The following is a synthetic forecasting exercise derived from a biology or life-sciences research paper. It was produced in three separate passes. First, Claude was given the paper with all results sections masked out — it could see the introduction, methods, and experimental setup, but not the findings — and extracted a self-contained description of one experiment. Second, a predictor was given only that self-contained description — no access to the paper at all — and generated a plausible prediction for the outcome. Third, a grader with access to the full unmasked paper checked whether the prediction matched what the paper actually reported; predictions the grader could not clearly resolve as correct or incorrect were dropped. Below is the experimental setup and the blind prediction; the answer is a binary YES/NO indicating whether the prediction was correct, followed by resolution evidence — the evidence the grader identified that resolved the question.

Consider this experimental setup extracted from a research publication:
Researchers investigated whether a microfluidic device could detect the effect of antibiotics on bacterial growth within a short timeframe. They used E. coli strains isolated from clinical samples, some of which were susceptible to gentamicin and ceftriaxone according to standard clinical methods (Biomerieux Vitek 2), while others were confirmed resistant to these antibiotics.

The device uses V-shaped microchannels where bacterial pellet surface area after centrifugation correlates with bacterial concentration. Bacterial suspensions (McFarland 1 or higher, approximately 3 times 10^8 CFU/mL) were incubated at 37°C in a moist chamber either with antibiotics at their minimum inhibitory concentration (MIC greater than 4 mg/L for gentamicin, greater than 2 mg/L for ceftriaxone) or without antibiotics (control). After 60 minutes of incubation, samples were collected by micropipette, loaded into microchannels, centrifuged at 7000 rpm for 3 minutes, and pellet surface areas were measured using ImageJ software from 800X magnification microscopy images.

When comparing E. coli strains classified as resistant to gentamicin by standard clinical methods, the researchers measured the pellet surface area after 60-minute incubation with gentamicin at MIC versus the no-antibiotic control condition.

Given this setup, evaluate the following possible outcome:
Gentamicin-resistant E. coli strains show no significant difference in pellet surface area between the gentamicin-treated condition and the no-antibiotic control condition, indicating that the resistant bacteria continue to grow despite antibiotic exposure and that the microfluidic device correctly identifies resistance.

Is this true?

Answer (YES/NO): NO